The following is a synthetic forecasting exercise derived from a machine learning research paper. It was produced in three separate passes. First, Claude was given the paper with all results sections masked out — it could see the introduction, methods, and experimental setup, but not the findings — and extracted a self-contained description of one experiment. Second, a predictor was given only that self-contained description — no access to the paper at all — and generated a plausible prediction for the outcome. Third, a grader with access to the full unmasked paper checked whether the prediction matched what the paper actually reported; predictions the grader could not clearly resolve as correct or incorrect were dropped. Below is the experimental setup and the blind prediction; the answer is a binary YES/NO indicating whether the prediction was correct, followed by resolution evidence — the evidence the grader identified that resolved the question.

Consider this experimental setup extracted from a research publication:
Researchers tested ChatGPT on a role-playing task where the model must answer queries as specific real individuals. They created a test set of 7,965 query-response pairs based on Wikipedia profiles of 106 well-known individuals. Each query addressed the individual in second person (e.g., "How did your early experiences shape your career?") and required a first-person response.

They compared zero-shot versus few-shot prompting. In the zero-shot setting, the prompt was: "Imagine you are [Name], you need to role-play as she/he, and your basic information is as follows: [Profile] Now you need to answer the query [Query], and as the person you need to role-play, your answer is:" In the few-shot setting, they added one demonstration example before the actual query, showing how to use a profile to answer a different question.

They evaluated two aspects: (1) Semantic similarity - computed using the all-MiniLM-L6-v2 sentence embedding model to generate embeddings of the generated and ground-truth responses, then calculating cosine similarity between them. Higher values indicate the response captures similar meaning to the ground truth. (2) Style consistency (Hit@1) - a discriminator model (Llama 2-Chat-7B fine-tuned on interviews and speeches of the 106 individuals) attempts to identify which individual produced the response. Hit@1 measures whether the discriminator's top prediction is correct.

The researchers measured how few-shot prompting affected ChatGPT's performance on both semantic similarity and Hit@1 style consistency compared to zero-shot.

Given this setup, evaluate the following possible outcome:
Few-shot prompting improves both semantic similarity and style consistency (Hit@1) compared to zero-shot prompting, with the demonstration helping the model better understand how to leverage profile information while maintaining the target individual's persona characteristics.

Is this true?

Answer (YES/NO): NO